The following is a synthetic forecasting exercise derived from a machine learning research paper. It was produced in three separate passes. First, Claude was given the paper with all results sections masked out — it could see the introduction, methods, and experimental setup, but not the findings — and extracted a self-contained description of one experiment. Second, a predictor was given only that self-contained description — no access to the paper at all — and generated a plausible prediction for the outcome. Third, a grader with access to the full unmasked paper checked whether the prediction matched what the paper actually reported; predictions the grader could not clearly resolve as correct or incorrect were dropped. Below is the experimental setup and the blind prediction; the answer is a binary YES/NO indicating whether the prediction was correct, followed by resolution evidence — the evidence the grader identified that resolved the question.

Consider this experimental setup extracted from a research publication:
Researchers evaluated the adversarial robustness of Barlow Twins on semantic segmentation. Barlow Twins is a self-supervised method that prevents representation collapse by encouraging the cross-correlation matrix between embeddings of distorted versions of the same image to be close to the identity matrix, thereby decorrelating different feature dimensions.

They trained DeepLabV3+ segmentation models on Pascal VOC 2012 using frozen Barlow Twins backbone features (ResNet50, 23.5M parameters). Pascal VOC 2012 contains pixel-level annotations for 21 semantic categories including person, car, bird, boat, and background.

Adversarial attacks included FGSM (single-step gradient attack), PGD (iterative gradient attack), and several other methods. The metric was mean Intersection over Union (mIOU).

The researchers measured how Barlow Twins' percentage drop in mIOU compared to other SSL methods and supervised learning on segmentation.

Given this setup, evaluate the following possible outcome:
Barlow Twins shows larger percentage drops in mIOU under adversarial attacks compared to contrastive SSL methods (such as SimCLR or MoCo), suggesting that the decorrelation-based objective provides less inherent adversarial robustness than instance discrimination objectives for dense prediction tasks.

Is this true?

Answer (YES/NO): NO